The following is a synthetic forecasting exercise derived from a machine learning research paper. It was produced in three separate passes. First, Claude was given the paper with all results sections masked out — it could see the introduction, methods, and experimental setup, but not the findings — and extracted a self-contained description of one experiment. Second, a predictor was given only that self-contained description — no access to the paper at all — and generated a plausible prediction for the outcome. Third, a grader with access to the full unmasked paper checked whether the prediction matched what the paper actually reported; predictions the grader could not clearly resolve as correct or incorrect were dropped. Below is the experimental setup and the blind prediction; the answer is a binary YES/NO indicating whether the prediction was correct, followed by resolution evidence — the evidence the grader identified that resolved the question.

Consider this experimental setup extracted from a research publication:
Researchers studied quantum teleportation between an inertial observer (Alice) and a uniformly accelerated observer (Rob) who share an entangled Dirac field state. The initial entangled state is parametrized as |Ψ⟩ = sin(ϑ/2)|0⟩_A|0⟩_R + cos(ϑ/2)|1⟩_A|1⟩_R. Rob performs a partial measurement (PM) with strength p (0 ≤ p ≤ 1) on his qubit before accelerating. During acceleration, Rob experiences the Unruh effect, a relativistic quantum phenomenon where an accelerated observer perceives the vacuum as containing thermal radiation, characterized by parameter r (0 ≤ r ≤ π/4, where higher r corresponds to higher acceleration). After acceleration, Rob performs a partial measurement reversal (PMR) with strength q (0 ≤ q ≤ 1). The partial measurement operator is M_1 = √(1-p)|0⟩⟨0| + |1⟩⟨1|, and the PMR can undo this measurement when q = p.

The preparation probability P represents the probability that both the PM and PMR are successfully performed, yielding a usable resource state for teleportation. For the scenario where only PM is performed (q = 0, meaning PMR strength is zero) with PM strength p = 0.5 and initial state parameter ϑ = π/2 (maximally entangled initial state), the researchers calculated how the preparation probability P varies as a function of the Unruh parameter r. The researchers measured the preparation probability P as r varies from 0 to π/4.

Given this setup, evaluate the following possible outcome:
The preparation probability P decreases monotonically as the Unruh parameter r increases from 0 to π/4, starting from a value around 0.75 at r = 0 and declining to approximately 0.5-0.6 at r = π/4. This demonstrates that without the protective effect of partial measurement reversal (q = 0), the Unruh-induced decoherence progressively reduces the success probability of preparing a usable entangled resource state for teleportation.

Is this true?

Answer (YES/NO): NO